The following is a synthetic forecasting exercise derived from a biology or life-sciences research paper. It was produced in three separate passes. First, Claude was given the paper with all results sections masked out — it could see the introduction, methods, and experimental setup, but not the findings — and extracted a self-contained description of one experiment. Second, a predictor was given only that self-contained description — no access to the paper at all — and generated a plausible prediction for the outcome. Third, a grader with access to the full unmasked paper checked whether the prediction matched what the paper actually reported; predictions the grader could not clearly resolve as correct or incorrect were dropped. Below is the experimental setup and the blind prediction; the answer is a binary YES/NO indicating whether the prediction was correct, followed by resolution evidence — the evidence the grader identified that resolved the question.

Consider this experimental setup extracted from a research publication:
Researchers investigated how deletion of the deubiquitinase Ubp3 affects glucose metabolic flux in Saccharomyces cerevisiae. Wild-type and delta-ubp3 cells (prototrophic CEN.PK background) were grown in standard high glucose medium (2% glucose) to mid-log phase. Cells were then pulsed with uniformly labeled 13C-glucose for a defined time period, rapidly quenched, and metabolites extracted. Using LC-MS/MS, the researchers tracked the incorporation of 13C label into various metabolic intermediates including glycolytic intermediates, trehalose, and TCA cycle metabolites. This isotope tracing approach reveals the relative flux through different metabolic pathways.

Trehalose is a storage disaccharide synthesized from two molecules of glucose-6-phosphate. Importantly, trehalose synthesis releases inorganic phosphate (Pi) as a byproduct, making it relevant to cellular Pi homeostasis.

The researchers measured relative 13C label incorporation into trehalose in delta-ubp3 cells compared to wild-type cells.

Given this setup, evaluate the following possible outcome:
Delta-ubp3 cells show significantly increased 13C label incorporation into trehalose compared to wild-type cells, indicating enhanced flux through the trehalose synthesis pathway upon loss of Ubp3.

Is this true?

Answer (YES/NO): YES